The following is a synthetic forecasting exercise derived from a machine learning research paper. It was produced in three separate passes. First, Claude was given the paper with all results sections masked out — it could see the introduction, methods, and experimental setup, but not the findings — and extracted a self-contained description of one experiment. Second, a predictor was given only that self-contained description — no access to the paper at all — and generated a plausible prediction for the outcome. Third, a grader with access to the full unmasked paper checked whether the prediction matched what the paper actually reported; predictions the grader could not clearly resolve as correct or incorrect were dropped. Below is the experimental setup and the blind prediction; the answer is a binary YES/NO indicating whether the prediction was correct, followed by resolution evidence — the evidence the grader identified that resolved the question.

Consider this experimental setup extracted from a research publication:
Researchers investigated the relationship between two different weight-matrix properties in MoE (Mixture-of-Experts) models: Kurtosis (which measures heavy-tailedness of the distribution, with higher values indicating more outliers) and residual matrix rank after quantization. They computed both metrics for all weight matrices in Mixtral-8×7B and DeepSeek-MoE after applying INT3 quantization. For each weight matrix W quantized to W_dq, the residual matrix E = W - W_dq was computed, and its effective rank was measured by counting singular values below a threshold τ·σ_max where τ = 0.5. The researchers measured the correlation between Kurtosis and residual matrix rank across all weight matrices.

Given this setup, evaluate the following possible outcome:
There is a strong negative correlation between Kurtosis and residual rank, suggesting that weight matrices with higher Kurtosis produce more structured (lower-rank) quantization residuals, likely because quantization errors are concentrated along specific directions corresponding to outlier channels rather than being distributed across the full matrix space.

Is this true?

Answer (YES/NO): YES